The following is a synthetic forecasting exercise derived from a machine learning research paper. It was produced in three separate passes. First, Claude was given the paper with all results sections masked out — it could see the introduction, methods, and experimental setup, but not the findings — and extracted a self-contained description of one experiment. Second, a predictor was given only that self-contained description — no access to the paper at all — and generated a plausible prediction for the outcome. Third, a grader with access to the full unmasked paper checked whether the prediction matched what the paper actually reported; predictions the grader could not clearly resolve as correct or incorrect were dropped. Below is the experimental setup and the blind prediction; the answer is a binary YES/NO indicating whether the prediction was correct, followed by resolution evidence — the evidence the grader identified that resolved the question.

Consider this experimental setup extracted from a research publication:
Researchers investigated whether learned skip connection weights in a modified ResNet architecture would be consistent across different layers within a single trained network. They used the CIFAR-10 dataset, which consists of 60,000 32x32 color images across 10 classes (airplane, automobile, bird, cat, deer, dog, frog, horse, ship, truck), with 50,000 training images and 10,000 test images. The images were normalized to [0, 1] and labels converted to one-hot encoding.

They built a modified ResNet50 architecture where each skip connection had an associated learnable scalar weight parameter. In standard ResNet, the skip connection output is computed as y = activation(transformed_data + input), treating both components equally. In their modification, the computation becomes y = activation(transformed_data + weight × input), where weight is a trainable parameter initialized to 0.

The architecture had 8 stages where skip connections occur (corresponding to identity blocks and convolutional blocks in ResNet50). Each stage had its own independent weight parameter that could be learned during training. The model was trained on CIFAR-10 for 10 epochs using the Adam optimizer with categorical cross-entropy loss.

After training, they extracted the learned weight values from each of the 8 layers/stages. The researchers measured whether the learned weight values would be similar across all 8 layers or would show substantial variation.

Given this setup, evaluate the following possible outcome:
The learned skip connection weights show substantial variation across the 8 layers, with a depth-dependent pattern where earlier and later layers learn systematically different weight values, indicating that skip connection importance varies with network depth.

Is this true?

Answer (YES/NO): YES